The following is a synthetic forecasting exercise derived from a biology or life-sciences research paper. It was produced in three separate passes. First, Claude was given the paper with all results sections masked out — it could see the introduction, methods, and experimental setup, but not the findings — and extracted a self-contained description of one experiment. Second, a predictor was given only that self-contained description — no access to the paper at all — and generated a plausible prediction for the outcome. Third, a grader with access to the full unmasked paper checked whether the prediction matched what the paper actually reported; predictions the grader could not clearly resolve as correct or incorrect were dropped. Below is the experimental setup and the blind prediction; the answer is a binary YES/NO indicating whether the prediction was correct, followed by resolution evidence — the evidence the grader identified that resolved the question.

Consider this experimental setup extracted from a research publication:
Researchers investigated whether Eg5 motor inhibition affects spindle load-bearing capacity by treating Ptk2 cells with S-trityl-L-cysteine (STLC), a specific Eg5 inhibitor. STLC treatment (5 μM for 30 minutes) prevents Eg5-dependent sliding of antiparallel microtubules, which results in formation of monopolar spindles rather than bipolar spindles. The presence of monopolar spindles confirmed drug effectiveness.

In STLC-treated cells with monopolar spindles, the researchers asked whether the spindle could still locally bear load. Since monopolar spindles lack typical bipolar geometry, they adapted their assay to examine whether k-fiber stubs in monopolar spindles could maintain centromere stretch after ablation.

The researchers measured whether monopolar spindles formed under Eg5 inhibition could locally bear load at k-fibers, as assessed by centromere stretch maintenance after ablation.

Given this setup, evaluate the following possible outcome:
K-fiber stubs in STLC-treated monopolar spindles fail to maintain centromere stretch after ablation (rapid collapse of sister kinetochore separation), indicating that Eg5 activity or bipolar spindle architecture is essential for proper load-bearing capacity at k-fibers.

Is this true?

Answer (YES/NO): NO